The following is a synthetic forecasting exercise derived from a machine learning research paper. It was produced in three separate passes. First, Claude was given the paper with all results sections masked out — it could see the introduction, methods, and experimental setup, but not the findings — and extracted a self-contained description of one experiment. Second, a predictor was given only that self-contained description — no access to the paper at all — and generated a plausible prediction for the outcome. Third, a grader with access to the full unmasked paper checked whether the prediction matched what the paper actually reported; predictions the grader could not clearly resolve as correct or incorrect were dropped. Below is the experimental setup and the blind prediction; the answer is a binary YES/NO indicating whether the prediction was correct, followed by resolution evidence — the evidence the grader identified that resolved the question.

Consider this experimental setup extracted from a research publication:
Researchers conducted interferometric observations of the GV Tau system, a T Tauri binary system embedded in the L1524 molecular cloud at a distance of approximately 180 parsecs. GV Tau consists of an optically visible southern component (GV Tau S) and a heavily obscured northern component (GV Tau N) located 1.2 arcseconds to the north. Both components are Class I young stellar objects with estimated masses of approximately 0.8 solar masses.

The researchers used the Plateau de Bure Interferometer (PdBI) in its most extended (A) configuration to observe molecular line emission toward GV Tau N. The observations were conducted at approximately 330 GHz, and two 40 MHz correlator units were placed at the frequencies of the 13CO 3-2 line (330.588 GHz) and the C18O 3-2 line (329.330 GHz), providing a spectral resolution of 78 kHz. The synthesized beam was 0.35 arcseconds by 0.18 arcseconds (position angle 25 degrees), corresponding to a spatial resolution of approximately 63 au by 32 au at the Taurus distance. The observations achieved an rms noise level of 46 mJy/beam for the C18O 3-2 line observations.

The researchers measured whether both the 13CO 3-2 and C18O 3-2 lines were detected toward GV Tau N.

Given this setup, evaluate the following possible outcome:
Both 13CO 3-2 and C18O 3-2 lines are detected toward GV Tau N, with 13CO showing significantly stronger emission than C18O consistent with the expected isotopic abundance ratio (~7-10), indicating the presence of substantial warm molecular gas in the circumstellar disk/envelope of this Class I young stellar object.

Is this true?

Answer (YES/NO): NO